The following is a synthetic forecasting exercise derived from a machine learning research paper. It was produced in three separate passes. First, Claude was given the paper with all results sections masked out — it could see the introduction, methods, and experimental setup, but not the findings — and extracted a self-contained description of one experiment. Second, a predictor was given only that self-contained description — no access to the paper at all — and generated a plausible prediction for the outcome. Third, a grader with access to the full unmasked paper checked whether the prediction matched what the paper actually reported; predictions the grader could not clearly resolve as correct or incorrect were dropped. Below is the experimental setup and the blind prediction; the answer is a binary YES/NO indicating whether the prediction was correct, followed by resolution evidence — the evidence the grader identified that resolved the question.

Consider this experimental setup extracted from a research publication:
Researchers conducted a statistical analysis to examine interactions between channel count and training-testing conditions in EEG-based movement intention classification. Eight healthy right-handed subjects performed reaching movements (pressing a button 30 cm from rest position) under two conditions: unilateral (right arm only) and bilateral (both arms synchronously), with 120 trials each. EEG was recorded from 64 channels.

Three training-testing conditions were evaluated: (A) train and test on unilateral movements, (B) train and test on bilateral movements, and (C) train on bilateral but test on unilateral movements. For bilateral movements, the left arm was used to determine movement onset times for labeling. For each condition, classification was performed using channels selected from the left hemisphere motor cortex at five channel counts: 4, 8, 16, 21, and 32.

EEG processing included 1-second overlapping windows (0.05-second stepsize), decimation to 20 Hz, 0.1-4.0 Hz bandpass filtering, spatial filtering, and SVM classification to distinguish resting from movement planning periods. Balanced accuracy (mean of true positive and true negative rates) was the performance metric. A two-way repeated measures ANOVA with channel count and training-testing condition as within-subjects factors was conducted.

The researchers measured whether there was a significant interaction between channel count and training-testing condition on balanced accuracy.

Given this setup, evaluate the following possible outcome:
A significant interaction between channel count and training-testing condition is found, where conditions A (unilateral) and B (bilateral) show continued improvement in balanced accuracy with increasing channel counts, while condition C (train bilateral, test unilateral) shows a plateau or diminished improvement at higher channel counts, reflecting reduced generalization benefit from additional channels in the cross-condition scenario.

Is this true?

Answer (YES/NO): NO